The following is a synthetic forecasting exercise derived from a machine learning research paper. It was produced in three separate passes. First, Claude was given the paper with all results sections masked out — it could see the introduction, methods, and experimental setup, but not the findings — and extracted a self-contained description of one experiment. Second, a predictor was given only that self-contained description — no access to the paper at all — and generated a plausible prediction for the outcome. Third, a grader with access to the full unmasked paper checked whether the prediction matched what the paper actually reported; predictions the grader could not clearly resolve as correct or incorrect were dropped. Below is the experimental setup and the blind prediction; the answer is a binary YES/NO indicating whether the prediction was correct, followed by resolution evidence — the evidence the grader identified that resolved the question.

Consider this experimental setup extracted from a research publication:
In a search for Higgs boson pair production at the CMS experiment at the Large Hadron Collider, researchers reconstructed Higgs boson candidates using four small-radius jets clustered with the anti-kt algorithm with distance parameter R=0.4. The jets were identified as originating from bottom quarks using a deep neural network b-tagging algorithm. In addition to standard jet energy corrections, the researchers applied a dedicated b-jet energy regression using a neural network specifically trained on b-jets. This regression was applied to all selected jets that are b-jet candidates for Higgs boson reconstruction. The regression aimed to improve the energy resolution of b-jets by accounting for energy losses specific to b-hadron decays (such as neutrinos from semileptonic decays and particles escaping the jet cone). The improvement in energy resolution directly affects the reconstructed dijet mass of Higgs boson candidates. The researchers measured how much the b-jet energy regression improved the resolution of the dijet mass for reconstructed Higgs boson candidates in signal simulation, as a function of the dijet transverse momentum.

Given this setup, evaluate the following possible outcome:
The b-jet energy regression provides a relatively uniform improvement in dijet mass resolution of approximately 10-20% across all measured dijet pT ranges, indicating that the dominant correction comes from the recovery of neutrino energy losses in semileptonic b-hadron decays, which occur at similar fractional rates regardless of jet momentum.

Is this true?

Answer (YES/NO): NO